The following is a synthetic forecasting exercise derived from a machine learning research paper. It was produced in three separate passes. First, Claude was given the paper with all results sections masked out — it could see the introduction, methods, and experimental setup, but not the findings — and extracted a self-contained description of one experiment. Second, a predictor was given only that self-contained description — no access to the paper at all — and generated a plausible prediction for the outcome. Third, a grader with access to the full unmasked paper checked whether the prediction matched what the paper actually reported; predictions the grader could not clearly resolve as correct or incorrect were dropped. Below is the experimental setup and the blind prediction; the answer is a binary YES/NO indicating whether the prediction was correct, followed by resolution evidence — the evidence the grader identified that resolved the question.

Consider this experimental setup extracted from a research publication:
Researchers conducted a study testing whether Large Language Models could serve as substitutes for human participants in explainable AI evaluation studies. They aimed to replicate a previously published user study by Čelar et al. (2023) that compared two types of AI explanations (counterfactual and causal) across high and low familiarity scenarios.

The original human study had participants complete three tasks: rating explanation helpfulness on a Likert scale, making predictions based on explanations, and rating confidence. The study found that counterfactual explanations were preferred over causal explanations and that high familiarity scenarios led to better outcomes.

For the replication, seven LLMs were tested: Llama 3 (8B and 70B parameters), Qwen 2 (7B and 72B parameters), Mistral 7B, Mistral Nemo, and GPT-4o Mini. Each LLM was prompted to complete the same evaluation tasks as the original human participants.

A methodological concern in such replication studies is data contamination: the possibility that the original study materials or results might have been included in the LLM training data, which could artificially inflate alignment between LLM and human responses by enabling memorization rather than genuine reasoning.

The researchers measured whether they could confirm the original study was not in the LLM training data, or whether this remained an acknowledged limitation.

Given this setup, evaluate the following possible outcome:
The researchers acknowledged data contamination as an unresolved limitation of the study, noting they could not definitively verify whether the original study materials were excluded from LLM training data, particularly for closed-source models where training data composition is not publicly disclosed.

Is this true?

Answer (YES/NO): NO